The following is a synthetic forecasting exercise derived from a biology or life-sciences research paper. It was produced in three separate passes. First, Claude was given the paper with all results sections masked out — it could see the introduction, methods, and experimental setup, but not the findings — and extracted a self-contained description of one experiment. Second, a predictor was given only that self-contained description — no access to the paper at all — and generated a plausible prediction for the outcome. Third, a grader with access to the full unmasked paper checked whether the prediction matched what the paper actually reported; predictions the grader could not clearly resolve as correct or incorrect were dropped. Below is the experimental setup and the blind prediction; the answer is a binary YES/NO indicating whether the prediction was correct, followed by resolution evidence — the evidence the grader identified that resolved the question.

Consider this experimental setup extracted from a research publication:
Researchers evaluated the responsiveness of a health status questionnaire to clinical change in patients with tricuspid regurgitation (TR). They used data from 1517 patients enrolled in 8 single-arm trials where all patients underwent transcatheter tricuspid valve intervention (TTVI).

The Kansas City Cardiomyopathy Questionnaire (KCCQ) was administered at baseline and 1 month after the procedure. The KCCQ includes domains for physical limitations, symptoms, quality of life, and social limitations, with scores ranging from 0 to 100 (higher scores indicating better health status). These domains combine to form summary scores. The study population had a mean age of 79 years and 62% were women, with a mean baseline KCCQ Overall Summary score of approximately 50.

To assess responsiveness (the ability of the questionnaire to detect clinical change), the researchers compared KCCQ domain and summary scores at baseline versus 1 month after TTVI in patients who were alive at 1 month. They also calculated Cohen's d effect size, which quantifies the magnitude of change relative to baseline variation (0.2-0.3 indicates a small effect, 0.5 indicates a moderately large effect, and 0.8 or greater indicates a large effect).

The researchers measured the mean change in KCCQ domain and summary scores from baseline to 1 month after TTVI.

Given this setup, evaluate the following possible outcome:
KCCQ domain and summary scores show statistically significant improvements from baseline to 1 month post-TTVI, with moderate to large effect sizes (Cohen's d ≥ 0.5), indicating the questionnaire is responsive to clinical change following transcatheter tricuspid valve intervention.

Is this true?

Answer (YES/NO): NO